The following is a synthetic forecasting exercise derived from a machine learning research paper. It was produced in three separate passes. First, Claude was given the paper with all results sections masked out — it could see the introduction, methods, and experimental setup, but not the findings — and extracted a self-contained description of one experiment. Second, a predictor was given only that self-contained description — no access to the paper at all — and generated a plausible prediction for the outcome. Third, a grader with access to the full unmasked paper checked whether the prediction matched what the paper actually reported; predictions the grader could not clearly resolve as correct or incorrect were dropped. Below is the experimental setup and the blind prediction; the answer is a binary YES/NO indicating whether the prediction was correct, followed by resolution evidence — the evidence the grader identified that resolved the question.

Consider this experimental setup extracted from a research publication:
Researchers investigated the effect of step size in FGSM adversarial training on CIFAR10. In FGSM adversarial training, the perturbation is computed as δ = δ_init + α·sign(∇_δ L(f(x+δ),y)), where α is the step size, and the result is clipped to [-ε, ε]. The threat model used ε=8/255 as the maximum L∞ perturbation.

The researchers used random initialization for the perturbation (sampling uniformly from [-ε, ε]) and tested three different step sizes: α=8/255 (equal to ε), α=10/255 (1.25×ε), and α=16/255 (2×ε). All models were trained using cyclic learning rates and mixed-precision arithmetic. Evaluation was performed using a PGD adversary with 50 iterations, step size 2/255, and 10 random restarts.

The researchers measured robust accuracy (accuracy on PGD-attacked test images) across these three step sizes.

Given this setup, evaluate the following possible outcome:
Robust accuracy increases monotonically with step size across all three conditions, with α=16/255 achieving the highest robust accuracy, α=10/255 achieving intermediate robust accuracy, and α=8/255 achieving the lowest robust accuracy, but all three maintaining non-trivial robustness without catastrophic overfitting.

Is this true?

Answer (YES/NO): NO